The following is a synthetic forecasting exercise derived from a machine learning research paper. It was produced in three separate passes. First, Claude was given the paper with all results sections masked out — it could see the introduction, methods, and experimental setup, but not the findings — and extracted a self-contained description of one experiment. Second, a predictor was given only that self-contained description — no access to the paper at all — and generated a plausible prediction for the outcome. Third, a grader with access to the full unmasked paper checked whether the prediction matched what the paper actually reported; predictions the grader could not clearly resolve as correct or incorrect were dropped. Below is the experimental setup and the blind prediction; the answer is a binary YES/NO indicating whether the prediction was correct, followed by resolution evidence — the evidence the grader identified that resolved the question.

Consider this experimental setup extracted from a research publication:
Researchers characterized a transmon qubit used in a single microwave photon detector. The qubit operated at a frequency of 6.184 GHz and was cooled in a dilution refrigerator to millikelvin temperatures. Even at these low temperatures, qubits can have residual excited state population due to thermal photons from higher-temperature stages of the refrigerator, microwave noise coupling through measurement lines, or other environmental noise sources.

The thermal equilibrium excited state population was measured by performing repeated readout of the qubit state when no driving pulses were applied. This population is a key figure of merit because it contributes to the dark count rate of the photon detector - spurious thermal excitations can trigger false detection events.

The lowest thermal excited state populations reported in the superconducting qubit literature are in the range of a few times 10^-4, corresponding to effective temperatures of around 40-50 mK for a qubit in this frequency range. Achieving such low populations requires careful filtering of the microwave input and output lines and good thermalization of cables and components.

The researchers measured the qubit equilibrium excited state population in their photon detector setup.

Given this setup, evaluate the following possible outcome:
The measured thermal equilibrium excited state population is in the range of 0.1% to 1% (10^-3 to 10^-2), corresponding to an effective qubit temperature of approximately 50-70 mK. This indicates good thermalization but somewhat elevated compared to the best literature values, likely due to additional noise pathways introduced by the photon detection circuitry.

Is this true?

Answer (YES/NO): NO